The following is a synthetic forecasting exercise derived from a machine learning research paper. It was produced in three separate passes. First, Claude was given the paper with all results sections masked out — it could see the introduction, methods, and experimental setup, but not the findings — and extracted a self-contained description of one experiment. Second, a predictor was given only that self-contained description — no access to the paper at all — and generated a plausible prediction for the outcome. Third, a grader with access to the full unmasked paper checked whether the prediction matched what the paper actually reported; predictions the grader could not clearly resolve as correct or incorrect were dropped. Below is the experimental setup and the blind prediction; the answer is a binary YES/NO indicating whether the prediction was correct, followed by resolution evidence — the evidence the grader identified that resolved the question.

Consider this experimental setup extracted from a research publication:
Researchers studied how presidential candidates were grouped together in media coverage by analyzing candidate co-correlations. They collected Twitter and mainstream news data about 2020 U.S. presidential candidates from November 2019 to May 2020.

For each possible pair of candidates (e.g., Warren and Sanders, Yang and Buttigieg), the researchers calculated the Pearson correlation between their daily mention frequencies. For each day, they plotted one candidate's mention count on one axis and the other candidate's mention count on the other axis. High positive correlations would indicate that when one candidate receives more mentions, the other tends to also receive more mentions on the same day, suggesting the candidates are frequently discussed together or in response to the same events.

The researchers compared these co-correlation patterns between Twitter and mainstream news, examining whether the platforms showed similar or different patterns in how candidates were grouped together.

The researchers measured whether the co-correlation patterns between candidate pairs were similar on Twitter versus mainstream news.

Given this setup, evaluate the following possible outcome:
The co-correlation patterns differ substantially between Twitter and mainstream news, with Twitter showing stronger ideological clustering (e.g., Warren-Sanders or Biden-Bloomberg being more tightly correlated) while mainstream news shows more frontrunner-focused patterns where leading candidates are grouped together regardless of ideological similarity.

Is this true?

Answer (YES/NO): NO